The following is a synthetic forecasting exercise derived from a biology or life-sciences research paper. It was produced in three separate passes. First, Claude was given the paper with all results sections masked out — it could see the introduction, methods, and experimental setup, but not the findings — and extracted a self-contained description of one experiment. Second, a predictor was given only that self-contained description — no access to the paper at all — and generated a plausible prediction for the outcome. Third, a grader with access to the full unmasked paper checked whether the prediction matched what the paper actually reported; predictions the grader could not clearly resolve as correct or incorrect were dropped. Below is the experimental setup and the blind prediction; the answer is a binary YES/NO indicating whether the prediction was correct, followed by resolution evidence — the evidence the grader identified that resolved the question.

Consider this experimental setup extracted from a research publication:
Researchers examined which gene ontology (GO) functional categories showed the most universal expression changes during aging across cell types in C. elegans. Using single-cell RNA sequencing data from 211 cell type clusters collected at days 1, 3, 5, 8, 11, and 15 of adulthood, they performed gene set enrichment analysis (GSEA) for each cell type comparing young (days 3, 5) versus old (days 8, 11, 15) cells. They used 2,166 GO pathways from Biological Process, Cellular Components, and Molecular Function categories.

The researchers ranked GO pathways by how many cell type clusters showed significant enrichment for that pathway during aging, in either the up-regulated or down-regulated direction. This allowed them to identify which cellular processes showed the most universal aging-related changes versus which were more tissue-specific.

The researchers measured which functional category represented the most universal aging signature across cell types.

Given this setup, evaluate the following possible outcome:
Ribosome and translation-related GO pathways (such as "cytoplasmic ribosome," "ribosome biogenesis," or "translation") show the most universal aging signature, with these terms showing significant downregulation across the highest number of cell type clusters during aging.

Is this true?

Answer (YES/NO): NO